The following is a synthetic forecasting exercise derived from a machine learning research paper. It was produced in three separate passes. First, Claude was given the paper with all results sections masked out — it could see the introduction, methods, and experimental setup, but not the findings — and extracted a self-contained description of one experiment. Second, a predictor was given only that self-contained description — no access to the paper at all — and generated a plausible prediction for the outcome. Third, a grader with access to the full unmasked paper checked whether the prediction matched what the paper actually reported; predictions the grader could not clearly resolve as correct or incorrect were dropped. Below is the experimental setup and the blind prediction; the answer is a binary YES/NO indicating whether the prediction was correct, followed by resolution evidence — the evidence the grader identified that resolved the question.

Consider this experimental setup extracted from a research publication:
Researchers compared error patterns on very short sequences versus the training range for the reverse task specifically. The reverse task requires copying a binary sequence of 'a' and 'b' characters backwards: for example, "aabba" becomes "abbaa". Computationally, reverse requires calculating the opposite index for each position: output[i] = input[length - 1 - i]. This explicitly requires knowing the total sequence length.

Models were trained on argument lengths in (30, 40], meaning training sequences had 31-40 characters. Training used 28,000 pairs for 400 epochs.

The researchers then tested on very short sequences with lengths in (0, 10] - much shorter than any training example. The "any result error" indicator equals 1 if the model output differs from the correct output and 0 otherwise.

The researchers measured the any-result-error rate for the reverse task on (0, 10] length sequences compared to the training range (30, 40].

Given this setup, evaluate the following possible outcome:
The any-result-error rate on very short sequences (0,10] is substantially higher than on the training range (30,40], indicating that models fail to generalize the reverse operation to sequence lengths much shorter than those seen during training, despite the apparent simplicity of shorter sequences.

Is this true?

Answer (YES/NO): YES